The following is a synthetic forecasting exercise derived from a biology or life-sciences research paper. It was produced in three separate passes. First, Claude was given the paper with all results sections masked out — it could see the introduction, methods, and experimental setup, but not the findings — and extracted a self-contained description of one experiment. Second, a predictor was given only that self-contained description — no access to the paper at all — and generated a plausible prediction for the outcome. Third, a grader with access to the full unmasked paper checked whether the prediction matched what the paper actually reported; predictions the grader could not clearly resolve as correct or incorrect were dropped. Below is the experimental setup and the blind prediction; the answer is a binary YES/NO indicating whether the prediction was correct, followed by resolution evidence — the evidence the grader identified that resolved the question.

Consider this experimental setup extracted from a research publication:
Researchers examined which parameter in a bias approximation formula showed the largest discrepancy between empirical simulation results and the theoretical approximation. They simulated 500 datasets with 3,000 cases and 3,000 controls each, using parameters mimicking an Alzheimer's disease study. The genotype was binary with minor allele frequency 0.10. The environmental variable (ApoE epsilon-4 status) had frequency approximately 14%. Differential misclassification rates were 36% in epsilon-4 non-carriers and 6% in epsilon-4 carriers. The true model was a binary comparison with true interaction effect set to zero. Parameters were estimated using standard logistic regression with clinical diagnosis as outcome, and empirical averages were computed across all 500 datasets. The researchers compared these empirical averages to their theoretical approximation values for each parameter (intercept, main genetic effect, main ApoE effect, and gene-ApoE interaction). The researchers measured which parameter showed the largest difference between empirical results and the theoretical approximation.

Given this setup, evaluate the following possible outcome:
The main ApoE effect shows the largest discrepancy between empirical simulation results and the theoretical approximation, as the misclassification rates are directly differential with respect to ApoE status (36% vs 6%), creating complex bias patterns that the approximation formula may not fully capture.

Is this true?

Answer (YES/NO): YES